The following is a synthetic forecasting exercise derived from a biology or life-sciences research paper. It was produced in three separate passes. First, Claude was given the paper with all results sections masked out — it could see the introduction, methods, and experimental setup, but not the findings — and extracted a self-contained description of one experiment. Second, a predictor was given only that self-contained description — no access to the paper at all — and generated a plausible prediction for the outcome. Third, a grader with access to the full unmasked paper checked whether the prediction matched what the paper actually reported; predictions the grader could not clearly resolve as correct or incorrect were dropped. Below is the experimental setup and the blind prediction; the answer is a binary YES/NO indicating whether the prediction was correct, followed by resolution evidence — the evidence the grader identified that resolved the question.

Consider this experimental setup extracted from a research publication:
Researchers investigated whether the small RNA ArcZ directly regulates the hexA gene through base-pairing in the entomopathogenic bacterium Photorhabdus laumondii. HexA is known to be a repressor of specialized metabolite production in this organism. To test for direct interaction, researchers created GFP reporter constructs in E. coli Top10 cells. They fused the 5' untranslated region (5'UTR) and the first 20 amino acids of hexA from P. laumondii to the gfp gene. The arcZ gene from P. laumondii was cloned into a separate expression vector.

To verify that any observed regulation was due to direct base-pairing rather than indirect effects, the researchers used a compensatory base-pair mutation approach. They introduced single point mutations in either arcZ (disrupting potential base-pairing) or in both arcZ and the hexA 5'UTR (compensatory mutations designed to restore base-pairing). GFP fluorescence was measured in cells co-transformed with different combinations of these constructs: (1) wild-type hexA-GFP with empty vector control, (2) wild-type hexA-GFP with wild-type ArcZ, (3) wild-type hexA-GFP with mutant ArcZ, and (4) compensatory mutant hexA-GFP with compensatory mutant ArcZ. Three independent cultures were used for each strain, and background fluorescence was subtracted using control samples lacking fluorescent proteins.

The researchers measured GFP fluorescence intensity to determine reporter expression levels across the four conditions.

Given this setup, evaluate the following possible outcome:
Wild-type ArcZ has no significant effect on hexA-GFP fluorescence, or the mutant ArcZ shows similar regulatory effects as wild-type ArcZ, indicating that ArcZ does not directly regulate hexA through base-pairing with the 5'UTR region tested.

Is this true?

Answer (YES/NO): NO